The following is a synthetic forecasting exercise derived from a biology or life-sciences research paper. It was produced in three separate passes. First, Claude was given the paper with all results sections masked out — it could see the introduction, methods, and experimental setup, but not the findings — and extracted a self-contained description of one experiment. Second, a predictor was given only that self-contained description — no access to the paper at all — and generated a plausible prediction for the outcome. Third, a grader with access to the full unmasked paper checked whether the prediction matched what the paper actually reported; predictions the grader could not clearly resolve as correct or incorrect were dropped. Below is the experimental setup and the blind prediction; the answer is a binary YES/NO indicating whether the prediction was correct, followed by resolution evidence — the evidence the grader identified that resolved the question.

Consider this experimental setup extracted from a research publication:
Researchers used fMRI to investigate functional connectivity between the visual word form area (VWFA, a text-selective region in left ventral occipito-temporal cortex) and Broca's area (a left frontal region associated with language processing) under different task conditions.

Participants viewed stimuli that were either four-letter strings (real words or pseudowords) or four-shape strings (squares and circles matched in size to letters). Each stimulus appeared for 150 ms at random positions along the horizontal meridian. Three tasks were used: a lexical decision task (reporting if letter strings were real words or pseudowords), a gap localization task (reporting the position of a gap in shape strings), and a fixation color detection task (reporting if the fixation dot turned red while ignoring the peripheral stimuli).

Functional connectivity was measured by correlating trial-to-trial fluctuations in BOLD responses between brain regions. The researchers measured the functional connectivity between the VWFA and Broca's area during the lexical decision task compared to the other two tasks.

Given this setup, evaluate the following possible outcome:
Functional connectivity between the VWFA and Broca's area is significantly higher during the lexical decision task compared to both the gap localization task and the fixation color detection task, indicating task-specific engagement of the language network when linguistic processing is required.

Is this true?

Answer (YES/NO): YES